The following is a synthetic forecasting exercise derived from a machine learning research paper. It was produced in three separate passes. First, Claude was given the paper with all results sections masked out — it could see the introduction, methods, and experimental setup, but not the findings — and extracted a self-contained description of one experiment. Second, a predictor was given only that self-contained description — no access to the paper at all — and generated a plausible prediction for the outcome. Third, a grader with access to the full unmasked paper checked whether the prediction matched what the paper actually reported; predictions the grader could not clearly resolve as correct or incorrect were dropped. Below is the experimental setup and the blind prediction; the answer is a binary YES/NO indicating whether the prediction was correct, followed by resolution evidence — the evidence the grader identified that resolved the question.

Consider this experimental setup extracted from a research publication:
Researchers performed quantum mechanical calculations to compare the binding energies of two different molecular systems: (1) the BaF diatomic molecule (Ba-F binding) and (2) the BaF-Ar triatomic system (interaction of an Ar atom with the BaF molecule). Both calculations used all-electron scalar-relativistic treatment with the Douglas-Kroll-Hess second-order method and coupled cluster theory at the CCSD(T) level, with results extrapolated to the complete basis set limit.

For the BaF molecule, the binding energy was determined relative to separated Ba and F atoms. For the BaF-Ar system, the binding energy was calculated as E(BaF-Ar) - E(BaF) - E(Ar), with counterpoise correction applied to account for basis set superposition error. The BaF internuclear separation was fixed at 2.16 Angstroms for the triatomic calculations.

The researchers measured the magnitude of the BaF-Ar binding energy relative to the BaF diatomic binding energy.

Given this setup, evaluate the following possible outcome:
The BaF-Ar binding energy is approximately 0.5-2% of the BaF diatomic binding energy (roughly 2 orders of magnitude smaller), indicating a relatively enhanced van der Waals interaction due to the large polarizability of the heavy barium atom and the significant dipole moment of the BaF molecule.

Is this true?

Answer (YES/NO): NO